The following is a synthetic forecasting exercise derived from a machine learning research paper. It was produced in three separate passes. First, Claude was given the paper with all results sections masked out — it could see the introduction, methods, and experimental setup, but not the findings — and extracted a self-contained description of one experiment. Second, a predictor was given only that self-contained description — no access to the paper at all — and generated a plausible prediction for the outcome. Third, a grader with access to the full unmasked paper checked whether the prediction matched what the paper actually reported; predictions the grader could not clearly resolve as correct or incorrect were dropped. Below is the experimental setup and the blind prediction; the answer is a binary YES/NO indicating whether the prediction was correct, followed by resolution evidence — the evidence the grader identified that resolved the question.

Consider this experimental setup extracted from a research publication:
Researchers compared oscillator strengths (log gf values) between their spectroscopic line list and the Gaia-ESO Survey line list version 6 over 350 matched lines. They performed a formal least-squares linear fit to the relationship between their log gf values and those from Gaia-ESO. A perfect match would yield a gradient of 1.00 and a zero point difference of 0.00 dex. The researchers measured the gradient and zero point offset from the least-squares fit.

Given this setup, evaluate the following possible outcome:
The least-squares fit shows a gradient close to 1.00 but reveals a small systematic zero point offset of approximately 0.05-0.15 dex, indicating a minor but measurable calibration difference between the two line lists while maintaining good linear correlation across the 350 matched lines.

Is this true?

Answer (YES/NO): NO